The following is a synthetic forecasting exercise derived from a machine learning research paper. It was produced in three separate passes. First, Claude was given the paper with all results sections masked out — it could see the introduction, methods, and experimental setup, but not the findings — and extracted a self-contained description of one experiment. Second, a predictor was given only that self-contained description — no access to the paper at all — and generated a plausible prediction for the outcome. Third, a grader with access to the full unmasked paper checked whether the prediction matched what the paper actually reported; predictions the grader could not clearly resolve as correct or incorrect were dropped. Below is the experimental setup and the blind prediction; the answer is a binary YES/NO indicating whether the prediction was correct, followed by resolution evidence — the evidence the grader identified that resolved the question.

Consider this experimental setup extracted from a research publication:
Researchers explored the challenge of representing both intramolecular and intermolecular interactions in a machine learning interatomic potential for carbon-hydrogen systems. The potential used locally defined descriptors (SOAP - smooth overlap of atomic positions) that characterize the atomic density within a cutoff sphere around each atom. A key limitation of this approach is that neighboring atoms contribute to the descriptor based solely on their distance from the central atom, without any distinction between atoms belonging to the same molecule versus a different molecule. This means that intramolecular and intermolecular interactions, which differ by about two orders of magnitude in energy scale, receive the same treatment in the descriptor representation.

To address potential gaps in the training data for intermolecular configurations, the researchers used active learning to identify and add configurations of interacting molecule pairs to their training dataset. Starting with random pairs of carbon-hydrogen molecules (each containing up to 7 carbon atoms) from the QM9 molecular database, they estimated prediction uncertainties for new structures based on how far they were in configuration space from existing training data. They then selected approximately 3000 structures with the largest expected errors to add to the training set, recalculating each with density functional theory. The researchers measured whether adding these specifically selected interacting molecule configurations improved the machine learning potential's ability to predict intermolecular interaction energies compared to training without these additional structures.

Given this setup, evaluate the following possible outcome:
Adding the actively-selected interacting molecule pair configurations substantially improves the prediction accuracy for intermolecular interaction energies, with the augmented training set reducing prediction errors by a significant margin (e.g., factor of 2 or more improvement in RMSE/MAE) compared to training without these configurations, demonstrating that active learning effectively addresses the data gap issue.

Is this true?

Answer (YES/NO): NO